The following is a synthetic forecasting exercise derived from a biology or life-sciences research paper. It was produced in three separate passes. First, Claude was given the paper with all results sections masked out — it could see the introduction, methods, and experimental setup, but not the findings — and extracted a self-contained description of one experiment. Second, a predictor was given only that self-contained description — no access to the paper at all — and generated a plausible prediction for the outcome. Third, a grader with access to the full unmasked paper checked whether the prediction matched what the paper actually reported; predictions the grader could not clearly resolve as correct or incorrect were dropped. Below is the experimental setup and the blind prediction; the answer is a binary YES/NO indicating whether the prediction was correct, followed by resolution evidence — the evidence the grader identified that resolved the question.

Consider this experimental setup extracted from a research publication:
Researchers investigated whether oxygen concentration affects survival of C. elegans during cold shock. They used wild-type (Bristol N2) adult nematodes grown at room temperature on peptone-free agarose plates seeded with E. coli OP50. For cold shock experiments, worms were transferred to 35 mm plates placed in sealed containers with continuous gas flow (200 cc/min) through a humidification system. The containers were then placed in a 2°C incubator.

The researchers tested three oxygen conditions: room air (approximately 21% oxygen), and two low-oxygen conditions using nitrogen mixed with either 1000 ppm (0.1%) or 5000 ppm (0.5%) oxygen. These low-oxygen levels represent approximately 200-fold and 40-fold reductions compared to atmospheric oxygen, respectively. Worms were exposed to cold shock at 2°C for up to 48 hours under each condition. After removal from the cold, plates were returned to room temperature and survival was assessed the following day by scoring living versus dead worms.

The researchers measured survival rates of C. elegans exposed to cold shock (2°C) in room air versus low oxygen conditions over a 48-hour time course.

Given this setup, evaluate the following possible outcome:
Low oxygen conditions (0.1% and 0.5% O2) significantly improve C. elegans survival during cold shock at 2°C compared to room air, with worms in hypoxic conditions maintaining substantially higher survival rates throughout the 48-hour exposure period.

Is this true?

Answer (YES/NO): NO